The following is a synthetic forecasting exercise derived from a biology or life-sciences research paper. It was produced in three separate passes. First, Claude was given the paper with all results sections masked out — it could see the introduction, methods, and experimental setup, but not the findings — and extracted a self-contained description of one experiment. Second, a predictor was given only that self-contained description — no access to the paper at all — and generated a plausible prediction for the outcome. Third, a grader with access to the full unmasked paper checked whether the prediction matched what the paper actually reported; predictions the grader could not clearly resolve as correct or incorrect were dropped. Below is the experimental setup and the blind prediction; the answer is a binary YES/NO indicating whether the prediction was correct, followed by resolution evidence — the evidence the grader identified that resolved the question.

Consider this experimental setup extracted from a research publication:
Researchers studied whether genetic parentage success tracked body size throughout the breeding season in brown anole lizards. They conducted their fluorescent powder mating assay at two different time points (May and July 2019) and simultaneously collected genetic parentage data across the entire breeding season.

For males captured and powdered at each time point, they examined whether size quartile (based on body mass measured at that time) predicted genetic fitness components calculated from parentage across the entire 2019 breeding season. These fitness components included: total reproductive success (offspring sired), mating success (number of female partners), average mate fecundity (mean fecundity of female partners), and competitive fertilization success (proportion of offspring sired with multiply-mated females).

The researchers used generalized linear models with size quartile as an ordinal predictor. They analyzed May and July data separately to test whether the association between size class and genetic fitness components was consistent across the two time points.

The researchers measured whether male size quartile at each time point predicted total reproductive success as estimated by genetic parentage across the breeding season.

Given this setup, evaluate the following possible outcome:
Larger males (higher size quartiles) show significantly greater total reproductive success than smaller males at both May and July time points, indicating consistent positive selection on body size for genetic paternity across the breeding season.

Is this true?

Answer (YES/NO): NO